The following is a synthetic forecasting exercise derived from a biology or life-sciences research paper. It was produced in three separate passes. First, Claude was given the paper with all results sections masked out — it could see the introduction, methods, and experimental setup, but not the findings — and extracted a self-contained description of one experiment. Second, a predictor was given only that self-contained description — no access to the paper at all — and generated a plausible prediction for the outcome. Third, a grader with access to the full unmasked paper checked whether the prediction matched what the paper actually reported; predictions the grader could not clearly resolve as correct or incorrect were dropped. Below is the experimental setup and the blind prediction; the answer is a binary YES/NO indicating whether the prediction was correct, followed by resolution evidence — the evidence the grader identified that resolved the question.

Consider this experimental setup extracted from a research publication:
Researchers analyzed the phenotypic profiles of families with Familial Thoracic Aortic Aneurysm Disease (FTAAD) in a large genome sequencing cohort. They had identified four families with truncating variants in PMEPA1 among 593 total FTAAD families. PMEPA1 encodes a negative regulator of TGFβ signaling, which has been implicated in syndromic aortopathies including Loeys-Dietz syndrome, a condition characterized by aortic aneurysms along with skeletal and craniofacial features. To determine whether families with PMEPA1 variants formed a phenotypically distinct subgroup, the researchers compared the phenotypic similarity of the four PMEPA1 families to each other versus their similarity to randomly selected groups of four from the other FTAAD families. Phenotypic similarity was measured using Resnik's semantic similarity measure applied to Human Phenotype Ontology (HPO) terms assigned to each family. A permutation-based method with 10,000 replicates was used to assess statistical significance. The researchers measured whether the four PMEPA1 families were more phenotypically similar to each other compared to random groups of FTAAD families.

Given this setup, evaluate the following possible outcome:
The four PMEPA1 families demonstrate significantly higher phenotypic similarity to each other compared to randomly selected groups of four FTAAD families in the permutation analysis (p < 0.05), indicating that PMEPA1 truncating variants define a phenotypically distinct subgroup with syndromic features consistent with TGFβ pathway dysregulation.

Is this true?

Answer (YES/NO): YES